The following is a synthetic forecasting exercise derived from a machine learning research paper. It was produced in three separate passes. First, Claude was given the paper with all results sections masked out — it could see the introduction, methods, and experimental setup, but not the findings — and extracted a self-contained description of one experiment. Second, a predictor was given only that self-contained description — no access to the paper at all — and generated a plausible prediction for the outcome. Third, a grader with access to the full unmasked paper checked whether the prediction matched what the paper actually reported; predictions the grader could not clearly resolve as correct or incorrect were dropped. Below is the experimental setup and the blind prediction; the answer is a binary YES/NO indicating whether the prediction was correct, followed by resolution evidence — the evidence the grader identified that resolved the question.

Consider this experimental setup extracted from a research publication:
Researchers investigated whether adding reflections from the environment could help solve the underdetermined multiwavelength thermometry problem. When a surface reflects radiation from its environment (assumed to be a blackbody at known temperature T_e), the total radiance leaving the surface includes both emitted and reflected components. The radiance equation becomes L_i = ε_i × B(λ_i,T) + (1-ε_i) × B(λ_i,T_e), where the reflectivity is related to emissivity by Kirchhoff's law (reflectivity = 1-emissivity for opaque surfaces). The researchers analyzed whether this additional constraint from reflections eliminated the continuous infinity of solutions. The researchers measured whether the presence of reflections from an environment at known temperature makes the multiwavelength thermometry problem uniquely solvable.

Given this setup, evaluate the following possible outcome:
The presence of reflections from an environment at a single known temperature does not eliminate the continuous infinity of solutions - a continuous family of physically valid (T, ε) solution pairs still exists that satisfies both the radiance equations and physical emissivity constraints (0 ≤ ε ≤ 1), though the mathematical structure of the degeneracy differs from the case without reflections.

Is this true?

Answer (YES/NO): YES